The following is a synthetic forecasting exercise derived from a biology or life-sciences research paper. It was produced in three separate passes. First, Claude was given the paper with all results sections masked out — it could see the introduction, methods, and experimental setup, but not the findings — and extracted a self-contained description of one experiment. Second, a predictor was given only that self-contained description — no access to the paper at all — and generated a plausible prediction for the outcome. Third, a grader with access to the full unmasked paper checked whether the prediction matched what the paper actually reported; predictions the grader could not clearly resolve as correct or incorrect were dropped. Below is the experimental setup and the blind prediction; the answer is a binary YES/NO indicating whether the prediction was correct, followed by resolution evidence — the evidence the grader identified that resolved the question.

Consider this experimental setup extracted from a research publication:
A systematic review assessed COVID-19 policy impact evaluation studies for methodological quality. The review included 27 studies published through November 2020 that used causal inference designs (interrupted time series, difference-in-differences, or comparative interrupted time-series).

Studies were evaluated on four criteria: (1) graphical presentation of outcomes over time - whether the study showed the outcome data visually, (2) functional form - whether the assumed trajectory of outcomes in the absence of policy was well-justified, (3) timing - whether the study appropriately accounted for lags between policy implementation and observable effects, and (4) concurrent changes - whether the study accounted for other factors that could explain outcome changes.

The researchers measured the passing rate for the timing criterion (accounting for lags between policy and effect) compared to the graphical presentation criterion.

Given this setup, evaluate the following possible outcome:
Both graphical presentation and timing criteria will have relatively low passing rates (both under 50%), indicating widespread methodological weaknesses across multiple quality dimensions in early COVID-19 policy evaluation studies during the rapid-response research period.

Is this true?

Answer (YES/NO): NO